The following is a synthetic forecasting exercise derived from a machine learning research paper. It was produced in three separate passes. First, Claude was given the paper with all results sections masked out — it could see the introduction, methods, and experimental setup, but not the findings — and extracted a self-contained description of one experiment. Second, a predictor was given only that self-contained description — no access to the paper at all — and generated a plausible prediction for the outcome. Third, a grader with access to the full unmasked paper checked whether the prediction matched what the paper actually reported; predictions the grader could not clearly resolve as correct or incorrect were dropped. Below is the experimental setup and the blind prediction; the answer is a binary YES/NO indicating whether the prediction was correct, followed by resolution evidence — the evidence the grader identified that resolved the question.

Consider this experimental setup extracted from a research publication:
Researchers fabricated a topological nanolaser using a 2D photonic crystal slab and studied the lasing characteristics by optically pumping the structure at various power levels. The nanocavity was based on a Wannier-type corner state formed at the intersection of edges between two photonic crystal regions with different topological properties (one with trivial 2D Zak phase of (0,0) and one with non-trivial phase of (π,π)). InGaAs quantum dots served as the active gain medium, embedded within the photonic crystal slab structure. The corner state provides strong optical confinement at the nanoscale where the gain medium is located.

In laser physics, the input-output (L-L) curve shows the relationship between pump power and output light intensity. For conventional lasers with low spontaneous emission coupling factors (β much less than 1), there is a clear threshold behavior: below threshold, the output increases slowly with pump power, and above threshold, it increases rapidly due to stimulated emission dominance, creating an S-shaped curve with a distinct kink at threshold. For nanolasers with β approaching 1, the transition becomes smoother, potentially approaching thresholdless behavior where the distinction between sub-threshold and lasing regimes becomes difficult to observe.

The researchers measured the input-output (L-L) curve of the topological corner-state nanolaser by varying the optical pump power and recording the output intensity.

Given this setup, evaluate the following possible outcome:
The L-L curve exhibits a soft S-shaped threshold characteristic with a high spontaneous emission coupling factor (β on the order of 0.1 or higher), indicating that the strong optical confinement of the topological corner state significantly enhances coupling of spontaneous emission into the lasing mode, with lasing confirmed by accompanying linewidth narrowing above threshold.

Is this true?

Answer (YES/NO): YES